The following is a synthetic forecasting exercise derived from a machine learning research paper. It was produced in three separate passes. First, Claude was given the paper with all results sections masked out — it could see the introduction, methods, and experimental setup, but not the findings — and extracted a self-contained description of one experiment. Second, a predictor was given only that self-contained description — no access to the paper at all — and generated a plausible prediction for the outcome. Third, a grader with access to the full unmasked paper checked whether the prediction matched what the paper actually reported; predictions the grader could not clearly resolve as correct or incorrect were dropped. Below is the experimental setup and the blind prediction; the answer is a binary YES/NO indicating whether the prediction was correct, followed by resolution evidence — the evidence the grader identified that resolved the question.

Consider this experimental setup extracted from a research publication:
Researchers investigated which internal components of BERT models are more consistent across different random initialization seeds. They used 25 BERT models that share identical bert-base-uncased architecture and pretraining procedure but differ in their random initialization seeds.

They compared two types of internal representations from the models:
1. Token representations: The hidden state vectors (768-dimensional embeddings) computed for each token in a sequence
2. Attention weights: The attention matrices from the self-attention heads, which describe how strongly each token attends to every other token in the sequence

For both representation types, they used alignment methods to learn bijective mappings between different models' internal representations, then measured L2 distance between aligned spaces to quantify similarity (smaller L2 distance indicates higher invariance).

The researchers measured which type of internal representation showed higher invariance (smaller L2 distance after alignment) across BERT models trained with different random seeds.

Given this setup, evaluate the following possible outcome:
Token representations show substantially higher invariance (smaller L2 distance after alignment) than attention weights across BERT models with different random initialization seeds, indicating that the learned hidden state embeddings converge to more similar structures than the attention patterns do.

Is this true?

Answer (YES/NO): NO